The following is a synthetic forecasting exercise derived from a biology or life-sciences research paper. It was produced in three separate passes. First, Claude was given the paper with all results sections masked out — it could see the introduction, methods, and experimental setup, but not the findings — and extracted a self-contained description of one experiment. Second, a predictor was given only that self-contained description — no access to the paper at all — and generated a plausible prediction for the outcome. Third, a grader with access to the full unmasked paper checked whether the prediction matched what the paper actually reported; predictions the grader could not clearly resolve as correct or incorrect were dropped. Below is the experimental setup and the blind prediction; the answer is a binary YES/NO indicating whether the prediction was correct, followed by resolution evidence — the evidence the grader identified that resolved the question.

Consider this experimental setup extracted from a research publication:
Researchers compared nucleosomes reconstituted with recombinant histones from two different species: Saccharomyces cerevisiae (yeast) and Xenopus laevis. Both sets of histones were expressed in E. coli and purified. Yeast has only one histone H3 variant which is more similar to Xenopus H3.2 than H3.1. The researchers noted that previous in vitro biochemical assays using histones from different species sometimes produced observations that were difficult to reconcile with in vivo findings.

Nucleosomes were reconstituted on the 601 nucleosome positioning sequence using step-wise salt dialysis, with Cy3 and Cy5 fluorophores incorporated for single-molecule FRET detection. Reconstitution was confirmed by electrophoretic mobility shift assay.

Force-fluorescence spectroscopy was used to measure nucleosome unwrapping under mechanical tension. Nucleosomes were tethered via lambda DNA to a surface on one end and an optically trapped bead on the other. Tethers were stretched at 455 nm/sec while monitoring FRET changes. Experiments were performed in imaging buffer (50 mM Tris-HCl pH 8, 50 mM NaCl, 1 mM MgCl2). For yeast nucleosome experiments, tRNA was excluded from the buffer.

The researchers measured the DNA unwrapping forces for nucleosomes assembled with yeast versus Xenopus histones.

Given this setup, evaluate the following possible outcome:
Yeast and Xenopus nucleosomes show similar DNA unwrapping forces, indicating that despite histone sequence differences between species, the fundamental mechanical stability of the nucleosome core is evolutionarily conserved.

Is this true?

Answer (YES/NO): NO